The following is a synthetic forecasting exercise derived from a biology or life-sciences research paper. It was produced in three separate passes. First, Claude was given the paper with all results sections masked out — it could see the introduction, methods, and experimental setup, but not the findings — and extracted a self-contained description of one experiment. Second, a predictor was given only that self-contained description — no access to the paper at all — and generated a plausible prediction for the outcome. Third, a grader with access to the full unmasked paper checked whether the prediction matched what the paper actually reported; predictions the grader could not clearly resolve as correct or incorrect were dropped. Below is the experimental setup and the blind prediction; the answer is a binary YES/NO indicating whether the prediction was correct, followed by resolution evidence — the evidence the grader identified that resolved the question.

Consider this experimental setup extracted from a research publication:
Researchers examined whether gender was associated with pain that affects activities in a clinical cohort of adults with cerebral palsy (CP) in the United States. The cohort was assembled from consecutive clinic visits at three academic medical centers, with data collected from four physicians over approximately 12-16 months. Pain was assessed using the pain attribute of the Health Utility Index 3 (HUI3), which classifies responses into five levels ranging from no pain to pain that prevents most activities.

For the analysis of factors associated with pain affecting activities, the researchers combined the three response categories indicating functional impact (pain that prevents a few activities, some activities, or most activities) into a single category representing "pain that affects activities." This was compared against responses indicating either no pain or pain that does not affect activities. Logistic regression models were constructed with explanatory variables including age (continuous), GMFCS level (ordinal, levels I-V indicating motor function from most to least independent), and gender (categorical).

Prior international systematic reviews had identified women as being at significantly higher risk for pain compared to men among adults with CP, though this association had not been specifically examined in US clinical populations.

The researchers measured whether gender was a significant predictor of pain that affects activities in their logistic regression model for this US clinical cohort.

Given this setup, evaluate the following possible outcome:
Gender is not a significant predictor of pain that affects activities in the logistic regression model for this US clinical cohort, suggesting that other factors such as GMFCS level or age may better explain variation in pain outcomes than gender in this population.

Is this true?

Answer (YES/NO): NO